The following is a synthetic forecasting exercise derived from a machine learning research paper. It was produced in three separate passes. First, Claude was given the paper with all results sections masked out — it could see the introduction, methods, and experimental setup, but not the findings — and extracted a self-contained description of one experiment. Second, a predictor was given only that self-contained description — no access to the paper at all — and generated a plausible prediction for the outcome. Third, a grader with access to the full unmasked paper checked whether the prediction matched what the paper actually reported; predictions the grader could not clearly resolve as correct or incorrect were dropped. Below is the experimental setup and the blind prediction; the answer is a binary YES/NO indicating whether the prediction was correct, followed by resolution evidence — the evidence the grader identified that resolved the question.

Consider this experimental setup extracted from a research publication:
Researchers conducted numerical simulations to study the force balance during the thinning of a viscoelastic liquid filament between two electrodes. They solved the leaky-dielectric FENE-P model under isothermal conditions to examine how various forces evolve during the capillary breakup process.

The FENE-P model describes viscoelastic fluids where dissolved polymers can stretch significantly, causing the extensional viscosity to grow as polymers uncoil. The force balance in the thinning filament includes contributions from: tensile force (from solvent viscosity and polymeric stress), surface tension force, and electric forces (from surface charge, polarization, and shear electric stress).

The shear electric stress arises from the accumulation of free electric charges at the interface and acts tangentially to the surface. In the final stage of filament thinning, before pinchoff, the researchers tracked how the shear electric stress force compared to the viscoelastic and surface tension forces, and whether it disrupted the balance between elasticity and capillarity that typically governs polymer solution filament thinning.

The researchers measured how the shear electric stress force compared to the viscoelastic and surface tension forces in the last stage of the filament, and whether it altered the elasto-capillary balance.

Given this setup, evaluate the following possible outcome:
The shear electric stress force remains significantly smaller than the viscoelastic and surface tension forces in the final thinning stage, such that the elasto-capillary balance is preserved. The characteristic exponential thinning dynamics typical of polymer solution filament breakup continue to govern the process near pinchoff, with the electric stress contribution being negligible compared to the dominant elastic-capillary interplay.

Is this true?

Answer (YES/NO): NO